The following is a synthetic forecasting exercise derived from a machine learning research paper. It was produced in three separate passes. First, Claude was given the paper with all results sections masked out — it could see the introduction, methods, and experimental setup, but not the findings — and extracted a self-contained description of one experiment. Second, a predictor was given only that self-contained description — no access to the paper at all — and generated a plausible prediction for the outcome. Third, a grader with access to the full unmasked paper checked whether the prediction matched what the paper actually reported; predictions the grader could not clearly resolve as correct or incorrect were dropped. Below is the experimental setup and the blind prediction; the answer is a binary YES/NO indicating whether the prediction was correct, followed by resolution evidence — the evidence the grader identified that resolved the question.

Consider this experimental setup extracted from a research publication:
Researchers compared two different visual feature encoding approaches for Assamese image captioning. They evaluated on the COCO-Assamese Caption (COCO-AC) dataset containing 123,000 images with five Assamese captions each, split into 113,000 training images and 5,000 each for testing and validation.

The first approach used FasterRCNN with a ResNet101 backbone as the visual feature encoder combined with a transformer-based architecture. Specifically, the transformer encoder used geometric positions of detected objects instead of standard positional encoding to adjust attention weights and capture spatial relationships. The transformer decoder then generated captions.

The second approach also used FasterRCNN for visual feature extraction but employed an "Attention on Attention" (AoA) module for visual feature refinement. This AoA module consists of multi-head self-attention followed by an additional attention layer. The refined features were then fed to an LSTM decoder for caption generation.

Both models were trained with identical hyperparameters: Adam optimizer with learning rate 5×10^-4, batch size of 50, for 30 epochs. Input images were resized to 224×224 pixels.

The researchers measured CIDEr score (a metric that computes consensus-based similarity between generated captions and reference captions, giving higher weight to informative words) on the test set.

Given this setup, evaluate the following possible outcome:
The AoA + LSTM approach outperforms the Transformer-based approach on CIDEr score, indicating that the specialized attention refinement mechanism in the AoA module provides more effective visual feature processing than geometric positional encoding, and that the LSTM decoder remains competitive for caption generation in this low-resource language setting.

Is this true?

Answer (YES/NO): YES